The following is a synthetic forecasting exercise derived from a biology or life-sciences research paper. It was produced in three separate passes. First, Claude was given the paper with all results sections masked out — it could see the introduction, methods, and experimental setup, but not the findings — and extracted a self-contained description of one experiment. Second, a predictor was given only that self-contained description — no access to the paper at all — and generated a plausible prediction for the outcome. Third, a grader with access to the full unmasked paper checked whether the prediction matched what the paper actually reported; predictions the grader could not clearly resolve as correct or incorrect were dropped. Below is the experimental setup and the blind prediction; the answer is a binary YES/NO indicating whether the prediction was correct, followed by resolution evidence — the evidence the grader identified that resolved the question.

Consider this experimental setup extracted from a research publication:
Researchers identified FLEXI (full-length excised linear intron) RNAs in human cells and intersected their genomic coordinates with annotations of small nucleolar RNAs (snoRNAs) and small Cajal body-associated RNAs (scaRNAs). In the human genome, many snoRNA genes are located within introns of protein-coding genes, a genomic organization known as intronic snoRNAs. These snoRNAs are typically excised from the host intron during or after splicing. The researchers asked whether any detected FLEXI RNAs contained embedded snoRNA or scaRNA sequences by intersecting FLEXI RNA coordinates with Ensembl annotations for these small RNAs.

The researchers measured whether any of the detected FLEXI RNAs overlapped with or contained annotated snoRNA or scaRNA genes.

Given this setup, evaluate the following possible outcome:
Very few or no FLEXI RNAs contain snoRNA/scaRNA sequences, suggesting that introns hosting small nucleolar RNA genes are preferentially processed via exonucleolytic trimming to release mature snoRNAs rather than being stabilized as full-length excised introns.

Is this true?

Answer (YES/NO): NO